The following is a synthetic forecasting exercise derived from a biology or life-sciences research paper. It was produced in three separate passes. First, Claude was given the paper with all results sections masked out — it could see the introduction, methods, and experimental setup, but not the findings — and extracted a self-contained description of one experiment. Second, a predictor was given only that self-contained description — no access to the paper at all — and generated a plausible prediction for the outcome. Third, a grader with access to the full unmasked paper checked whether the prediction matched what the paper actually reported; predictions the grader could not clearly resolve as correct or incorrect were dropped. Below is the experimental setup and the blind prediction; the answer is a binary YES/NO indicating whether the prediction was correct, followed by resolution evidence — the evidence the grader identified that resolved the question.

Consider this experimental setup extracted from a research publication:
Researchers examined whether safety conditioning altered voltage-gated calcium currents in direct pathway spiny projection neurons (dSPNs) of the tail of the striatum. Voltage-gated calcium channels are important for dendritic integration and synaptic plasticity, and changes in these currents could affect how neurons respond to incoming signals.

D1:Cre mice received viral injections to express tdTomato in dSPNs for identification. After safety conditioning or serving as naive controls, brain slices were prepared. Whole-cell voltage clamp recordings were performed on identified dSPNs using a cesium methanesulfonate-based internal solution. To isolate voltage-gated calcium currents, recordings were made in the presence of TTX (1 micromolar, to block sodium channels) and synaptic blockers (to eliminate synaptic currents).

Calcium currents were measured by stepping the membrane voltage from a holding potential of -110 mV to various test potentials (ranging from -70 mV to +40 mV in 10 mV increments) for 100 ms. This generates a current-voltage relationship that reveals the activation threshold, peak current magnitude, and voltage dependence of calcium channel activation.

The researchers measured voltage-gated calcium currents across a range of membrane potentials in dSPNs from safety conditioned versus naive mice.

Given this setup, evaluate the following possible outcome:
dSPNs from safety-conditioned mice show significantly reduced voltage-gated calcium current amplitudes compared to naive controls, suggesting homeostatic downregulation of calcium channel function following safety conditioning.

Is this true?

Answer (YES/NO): NO